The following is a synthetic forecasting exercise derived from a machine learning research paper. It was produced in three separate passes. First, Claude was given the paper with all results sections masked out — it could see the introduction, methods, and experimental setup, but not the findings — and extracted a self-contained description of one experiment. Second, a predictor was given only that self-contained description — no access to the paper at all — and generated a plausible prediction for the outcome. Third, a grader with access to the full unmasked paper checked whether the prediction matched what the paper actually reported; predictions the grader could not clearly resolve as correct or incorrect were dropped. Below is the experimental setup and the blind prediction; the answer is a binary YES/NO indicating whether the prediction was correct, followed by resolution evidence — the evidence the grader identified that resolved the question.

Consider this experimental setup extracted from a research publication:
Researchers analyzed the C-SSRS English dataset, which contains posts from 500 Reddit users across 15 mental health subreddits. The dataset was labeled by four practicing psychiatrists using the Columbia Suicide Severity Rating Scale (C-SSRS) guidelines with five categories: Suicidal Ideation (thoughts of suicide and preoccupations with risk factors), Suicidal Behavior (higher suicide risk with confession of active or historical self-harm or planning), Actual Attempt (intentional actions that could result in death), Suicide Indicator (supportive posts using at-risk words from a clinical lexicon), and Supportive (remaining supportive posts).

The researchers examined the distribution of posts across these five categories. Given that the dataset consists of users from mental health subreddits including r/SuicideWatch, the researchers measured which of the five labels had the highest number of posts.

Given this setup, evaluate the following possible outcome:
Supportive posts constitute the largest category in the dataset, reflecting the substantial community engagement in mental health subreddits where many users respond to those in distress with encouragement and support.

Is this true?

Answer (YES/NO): NO